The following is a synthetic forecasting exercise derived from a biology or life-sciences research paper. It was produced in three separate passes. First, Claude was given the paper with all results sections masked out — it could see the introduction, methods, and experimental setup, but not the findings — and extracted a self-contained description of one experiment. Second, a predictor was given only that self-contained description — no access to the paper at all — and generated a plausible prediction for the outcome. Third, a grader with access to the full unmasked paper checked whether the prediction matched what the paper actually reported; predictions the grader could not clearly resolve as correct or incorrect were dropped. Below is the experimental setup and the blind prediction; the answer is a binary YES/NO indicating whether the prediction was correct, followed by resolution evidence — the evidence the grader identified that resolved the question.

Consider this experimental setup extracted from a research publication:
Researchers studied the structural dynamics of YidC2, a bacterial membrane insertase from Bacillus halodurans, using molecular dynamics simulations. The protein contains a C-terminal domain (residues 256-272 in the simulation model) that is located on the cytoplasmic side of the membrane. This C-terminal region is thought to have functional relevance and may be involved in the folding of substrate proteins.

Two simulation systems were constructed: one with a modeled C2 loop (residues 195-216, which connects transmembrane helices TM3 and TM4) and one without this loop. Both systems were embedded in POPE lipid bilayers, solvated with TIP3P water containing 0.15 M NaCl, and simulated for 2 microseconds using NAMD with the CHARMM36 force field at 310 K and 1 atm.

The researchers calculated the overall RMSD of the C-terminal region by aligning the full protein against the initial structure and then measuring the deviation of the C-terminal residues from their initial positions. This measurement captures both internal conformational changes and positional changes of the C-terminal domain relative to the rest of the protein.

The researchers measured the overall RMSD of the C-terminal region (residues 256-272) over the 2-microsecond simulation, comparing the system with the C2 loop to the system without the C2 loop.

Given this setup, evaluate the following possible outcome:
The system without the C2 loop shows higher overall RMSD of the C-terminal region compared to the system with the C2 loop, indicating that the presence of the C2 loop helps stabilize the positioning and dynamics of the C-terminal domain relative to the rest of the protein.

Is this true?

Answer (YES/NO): YES